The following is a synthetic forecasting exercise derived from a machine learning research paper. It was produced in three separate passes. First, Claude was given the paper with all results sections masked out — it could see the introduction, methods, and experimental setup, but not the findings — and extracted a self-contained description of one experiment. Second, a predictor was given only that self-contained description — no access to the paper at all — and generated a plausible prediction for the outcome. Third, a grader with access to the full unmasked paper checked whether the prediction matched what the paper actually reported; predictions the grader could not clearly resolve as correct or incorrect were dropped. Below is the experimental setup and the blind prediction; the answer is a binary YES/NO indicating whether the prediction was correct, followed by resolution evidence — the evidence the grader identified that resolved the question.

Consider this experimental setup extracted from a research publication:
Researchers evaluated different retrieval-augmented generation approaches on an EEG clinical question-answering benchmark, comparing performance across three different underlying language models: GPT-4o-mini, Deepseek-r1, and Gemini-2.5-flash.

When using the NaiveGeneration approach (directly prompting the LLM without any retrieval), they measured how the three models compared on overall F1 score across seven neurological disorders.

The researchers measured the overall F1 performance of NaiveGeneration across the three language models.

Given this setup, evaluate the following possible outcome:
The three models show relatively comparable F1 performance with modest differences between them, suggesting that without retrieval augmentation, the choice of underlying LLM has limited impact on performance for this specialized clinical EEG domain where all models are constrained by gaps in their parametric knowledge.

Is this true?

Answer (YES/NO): NO